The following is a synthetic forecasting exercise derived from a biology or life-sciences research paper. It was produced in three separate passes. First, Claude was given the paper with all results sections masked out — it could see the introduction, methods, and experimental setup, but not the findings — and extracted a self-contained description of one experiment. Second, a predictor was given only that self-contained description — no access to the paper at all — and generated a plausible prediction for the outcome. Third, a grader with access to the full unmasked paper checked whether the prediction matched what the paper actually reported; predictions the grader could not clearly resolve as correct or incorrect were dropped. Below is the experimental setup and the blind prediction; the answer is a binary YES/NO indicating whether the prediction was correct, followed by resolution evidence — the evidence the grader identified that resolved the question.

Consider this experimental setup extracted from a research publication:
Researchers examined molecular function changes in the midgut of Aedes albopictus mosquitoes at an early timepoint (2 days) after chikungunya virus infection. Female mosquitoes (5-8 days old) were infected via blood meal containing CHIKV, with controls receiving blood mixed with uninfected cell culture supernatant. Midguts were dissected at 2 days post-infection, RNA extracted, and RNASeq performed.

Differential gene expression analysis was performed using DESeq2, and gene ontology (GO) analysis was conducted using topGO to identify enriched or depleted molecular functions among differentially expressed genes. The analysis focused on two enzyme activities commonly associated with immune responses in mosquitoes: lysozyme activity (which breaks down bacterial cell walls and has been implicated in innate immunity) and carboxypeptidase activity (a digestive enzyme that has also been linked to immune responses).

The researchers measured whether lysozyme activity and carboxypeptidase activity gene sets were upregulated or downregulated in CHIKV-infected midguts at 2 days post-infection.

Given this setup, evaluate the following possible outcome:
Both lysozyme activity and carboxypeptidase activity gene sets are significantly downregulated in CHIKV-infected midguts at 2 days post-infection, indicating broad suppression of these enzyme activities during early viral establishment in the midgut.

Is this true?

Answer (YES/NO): NO